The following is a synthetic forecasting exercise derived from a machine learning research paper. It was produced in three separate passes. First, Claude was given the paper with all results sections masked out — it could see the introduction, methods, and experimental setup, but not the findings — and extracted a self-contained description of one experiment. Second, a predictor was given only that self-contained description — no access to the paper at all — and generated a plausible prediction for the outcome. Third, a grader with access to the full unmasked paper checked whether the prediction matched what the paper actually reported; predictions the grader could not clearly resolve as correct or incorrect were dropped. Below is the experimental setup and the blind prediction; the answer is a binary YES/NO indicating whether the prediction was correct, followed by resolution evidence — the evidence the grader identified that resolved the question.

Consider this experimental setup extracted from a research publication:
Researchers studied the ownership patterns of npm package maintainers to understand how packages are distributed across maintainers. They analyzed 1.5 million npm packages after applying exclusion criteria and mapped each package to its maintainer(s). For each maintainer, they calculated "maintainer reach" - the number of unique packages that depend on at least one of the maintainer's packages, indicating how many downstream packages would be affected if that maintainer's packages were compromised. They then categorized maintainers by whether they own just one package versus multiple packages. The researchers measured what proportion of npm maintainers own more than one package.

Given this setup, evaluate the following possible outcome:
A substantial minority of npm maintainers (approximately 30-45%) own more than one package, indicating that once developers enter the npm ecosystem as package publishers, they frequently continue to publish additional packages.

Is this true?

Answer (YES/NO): NO